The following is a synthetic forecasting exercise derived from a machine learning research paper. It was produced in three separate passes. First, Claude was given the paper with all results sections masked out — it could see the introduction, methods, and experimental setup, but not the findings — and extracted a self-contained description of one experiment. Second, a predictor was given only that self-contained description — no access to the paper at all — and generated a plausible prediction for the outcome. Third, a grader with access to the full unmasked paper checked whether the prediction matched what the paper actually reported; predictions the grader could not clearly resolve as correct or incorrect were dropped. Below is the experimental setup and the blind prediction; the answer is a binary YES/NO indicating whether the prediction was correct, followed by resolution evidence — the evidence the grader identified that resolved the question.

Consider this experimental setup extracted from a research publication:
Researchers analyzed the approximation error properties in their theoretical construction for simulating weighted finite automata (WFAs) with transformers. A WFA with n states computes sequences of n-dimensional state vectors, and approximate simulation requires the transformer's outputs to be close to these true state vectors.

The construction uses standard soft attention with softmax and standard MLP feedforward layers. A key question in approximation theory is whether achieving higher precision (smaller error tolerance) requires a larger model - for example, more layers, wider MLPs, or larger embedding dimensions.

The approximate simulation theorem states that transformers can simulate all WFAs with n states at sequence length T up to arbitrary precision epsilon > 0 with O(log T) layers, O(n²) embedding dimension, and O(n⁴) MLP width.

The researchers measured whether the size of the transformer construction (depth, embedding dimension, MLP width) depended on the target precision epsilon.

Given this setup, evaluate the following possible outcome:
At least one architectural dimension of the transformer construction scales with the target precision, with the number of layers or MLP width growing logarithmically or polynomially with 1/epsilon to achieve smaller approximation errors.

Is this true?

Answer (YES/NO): NO